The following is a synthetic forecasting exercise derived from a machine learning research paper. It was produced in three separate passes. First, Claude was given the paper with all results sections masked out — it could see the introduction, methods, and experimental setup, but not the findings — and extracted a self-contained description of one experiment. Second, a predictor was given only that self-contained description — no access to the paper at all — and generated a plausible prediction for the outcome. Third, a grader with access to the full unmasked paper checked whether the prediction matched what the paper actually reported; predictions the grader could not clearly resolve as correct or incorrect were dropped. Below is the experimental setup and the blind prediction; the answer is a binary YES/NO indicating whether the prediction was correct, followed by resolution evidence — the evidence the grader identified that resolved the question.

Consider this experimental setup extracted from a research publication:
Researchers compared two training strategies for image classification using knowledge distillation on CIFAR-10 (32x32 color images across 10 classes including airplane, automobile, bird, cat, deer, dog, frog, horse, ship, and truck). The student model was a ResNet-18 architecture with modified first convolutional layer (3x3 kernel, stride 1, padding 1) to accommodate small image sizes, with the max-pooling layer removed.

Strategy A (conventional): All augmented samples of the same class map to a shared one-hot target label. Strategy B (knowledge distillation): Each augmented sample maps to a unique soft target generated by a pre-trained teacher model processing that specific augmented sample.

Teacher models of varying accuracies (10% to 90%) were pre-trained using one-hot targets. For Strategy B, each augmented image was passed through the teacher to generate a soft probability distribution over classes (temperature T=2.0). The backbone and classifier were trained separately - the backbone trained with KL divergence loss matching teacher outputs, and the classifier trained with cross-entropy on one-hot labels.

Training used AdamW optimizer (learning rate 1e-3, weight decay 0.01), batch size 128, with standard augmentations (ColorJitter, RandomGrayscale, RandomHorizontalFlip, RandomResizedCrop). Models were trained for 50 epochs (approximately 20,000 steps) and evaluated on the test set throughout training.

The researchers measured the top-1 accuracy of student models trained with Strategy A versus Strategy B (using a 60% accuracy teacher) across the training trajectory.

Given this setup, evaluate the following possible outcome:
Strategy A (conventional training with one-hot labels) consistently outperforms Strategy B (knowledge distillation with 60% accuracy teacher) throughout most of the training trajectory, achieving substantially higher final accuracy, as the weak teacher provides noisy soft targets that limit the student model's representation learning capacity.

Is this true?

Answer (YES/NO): NO